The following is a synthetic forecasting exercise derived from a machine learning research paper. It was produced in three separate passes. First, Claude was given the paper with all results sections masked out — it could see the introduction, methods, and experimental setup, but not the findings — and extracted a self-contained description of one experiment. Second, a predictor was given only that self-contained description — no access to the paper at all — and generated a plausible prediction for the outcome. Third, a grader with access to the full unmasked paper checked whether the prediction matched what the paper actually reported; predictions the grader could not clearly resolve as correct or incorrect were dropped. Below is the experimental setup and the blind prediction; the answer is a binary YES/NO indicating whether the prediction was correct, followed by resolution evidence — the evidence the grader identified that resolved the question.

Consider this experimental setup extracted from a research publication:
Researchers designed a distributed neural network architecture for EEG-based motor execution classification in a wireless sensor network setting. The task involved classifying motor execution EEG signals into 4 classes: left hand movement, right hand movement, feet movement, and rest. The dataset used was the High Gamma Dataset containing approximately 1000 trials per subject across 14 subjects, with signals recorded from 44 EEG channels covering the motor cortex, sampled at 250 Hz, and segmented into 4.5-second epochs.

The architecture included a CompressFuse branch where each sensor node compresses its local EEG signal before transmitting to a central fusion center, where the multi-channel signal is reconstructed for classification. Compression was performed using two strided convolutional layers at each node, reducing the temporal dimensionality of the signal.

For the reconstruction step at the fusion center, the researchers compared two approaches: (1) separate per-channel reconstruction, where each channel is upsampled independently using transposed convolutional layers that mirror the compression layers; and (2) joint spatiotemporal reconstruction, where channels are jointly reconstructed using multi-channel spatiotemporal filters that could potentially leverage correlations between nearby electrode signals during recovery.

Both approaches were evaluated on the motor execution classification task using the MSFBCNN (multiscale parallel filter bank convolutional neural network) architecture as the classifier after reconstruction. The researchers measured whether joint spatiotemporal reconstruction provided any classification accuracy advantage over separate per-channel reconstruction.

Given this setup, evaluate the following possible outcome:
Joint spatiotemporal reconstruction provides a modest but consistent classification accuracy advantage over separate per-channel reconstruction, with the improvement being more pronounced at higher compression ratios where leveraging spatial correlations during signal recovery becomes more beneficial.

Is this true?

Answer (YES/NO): NO